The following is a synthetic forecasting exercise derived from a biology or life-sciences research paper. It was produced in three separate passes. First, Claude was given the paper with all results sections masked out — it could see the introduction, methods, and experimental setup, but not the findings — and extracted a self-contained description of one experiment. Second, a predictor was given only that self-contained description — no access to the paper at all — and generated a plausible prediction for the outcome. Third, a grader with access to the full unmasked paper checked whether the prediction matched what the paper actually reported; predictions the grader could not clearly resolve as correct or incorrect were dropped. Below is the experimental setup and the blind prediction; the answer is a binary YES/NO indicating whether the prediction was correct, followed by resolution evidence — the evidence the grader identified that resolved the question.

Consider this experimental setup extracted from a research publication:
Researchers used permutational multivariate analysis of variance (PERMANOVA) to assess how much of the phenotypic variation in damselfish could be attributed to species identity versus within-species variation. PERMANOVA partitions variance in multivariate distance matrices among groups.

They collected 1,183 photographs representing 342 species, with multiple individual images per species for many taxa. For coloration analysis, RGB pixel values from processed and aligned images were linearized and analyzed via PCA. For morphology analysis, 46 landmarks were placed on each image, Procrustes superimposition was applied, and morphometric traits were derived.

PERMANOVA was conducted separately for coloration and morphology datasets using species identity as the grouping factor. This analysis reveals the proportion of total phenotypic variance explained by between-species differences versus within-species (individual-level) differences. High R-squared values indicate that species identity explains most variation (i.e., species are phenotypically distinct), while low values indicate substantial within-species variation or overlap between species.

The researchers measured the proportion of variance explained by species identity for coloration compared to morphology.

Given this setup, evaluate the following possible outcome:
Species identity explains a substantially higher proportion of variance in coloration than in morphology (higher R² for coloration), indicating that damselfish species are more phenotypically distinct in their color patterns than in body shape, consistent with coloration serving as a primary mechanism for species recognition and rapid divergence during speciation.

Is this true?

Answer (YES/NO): YES